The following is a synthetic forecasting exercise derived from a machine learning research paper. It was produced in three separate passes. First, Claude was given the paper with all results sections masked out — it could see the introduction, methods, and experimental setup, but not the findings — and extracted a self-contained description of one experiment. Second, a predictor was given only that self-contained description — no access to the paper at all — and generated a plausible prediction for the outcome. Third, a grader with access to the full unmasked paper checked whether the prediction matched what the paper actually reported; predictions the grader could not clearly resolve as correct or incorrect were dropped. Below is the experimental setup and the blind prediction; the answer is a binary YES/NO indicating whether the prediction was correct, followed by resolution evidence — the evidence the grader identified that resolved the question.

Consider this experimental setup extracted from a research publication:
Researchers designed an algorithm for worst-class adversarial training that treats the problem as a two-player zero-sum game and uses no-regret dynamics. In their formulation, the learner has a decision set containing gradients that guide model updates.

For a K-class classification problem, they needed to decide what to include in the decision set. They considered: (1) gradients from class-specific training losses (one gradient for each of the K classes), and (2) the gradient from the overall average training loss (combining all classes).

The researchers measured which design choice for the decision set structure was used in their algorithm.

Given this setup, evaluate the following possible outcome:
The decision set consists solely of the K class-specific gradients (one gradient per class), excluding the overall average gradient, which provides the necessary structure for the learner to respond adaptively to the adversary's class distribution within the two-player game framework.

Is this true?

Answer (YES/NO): NO